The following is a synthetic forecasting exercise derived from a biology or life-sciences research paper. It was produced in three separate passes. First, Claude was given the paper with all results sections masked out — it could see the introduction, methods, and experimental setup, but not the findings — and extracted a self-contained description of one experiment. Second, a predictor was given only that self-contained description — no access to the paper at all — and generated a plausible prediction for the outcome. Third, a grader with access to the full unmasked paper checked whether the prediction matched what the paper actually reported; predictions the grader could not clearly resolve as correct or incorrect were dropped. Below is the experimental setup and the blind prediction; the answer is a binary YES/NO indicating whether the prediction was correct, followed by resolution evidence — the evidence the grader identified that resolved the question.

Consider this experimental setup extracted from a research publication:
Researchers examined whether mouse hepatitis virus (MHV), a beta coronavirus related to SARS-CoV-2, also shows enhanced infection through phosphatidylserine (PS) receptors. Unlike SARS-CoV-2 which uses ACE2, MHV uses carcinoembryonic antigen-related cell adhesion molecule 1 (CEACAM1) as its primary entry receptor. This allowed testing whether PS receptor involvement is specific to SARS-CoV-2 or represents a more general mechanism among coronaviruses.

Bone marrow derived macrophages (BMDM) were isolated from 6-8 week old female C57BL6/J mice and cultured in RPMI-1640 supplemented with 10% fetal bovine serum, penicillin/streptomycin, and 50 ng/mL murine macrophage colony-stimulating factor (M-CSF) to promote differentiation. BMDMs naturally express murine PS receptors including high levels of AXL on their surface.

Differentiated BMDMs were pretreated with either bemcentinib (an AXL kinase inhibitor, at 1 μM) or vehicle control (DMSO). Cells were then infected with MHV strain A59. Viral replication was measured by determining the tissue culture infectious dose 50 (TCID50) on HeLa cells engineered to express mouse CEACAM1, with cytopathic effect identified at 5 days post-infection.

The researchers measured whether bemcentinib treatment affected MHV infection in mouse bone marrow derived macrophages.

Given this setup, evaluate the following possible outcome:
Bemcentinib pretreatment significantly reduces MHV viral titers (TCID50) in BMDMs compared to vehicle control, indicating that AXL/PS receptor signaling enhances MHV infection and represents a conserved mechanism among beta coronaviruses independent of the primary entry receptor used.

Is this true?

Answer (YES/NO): YES